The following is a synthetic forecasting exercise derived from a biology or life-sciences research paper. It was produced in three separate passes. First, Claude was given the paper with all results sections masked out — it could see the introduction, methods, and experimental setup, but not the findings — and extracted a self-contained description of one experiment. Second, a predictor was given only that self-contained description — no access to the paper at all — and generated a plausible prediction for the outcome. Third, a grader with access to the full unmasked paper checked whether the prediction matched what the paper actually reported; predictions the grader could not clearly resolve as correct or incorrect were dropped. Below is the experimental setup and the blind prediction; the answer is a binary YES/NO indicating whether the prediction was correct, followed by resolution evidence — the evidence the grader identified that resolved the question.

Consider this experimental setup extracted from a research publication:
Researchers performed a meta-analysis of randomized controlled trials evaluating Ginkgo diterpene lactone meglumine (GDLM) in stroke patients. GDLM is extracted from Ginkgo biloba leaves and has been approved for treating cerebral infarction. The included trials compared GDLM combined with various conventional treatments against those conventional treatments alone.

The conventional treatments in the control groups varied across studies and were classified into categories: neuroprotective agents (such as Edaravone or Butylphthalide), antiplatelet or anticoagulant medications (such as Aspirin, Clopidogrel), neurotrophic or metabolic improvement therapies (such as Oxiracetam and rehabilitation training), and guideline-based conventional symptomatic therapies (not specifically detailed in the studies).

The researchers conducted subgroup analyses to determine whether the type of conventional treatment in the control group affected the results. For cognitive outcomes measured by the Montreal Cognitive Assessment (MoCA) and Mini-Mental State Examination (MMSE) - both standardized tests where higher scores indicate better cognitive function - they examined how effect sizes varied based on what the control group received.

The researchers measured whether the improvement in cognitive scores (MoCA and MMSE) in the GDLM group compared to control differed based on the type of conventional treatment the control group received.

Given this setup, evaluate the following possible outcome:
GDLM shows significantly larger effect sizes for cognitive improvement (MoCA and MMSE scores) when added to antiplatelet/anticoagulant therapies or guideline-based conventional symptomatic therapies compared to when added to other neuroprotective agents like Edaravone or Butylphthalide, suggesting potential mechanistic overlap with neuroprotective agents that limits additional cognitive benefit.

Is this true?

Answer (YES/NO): NO